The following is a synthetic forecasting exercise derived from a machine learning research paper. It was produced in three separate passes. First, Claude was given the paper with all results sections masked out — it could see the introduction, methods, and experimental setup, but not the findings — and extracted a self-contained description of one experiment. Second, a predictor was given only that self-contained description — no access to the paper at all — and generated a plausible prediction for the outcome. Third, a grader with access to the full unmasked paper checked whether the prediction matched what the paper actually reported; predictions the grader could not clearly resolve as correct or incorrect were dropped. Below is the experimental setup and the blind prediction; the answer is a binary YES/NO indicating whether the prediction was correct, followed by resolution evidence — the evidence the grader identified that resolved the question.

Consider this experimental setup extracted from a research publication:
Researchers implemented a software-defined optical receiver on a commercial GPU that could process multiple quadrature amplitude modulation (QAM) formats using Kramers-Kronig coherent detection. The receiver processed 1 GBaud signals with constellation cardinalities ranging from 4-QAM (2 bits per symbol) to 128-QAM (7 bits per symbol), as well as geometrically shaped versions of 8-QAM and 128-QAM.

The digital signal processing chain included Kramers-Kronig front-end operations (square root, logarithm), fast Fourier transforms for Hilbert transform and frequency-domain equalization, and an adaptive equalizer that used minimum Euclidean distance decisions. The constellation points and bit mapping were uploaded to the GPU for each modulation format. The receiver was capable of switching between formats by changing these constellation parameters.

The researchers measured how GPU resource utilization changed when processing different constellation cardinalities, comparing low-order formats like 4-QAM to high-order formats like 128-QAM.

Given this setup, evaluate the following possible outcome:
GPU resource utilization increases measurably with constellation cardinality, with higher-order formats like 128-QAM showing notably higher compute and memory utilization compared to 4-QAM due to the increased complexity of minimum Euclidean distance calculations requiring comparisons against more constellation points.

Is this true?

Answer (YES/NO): NO